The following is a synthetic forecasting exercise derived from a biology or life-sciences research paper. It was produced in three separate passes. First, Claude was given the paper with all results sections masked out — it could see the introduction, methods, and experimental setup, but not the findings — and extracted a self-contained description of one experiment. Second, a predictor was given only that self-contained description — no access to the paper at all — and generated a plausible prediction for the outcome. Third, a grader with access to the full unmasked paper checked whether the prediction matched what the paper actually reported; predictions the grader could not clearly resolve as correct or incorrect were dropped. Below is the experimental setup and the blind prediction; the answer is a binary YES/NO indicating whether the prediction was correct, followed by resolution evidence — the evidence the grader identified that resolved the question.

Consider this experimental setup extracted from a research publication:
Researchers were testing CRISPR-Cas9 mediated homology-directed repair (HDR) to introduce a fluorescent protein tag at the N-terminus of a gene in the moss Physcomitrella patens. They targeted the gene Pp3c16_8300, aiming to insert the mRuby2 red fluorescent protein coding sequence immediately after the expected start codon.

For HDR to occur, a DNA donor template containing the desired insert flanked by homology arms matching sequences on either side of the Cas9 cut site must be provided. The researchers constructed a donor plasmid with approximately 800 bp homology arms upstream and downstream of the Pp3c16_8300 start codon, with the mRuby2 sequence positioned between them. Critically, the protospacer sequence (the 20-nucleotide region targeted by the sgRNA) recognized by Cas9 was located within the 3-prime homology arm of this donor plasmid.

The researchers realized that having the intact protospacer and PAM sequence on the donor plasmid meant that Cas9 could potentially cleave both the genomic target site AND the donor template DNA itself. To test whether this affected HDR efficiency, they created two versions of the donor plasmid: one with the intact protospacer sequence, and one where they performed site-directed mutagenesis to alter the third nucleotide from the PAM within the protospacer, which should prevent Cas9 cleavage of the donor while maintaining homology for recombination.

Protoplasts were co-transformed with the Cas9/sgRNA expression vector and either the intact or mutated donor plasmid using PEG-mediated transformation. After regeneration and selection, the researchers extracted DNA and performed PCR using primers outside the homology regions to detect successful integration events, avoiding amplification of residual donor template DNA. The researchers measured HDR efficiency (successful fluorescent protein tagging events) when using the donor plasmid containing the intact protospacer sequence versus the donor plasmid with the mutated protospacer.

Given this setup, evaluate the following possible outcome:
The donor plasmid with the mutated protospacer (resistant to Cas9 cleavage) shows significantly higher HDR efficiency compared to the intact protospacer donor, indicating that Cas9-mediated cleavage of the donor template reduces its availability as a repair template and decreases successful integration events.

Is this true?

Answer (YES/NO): YES